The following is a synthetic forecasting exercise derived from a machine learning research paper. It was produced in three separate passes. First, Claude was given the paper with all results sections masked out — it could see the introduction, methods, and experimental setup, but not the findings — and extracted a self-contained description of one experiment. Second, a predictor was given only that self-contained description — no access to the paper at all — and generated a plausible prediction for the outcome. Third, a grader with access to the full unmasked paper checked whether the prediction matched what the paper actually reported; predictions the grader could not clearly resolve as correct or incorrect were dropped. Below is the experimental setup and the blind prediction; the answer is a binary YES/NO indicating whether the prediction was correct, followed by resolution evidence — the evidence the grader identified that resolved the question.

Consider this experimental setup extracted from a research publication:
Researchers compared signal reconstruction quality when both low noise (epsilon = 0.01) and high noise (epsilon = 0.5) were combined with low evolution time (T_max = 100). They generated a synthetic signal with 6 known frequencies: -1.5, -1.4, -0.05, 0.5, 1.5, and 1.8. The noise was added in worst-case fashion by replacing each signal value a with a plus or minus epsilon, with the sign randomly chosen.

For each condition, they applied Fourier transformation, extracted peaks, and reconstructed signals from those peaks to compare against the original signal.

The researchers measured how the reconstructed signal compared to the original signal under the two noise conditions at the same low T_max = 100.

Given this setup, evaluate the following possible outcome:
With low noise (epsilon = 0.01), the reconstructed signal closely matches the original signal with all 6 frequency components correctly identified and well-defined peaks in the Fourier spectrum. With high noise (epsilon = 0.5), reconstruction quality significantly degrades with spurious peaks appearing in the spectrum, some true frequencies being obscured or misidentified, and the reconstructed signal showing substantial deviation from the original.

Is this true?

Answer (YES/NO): NO